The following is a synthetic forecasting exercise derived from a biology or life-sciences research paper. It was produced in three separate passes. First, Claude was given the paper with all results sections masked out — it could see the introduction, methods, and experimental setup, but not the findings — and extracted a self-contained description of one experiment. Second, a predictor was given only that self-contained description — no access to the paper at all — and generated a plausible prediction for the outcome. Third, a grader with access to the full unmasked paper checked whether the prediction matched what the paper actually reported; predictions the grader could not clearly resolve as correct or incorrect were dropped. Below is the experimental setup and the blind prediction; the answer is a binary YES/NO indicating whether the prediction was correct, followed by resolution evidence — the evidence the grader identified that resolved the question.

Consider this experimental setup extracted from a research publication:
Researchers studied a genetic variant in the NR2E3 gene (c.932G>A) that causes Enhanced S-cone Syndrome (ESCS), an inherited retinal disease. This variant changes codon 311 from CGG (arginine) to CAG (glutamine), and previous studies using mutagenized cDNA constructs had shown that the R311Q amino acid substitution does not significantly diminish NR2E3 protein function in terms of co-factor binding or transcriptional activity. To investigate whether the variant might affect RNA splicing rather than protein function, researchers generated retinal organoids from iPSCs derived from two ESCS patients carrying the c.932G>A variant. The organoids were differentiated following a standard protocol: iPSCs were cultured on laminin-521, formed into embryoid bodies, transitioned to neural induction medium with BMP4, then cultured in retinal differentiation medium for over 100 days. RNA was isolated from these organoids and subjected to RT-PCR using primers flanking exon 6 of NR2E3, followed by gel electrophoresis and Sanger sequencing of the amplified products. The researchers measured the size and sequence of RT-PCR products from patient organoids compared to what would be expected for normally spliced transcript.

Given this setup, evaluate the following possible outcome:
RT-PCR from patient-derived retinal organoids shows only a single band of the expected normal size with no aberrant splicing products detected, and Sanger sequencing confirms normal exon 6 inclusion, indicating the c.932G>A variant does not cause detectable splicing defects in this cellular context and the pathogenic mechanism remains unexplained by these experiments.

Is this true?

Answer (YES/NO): NO